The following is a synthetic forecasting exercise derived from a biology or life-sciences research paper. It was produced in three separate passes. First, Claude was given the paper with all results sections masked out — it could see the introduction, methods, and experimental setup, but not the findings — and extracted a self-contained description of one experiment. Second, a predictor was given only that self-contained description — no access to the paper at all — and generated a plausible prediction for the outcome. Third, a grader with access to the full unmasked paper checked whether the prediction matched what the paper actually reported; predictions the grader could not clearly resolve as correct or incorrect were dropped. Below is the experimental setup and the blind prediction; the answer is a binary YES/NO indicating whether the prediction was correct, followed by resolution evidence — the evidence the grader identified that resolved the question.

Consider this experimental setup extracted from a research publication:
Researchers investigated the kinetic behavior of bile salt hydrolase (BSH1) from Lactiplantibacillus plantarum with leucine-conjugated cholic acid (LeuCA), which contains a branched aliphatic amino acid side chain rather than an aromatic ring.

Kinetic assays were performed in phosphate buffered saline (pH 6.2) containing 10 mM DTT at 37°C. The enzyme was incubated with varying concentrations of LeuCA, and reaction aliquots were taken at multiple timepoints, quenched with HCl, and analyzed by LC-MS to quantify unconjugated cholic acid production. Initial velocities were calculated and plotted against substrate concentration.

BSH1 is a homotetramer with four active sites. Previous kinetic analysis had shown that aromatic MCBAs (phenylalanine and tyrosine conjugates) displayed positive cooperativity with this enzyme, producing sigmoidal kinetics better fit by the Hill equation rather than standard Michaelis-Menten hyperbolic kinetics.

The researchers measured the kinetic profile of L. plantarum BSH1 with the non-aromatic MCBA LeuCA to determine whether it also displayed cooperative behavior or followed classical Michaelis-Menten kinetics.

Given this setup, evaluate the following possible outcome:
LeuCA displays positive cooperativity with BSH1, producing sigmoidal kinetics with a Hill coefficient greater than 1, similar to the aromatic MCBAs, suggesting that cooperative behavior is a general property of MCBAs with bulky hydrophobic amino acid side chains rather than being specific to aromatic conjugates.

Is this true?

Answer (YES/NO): NO